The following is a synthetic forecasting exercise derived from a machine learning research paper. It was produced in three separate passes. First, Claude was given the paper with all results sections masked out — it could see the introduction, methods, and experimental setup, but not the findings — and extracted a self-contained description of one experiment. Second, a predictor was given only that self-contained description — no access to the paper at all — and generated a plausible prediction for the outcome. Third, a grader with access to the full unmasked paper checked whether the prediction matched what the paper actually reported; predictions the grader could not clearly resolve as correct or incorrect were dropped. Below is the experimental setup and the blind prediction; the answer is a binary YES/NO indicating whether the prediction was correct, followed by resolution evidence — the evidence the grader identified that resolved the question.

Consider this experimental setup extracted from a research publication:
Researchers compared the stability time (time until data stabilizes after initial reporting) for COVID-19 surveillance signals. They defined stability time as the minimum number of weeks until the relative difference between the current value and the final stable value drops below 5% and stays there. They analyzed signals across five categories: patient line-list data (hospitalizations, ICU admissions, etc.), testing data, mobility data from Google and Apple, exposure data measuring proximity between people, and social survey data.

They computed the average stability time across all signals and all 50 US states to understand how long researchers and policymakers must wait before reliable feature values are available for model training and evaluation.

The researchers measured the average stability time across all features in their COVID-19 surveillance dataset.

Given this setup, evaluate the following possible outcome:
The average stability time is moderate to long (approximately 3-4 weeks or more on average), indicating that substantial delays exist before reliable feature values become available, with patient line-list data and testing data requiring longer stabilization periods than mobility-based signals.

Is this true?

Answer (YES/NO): NO